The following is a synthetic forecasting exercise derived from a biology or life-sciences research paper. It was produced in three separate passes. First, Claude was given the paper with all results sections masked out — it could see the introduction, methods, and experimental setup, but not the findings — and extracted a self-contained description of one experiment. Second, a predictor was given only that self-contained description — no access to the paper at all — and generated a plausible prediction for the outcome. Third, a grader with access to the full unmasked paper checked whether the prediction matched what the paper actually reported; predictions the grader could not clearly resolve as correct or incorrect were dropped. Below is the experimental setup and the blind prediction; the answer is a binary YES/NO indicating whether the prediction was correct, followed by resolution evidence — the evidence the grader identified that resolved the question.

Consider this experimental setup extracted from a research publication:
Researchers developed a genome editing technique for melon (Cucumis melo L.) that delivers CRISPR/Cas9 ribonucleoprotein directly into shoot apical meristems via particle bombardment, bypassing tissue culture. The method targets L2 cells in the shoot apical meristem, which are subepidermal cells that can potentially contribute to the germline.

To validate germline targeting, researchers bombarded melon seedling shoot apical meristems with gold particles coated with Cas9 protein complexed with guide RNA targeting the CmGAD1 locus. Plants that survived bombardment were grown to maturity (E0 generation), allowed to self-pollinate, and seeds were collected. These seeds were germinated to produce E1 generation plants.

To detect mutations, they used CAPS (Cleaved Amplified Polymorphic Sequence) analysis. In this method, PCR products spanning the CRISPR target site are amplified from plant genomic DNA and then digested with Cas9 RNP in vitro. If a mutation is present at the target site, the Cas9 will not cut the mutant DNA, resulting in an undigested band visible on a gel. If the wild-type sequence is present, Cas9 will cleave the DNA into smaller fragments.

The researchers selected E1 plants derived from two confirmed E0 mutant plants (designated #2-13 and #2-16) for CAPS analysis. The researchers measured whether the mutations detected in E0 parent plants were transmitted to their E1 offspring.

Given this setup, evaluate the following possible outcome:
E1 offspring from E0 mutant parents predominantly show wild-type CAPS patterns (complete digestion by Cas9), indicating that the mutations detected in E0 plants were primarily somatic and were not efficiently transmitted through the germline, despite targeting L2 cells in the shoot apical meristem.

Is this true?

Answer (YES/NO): NO